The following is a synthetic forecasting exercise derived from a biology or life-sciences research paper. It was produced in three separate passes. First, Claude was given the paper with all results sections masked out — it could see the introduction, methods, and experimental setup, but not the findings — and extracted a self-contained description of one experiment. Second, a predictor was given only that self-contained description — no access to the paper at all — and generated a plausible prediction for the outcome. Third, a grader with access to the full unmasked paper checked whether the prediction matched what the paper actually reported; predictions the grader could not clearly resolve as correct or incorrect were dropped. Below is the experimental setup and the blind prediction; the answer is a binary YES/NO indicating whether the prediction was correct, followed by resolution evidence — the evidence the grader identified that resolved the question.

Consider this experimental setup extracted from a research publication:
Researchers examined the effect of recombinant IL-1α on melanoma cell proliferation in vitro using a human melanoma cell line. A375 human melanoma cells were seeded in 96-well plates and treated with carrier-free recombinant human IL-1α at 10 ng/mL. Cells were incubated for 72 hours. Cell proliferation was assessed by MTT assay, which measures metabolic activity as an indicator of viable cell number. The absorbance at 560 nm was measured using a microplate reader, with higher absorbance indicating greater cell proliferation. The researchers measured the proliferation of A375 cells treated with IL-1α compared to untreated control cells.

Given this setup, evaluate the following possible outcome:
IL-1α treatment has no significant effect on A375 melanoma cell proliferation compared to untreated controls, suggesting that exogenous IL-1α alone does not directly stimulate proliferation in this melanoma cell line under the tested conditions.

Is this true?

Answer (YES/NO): NO